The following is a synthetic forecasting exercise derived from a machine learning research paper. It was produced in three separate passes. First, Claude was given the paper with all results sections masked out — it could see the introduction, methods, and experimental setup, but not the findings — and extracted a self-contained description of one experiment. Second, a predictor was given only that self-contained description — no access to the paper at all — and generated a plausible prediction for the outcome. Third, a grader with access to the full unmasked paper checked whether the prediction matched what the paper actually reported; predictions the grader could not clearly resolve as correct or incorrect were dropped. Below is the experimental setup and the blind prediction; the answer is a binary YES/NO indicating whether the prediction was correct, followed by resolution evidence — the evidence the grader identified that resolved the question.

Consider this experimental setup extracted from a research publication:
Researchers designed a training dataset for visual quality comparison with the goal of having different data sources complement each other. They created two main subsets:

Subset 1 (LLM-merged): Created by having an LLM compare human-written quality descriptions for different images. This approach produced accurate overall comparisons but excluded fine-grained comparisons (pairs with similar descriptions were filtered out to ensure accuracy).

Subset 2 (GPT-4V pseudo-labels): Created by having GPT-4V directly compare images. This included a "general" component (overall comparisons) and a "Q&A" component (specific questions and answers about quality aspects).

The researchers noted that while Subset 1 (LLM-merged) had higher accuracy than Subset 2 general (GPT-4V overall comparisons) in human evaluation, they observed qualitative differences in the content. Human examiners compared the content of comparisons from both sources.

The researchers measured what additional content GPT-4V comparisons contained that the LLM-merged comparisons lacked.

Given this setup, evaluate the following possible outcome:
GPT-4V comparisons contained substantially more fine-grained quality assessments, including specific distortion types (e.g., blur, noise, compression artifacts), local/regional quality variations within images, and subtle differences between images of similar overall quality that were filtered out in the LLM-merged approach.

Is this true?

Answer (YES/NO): NO